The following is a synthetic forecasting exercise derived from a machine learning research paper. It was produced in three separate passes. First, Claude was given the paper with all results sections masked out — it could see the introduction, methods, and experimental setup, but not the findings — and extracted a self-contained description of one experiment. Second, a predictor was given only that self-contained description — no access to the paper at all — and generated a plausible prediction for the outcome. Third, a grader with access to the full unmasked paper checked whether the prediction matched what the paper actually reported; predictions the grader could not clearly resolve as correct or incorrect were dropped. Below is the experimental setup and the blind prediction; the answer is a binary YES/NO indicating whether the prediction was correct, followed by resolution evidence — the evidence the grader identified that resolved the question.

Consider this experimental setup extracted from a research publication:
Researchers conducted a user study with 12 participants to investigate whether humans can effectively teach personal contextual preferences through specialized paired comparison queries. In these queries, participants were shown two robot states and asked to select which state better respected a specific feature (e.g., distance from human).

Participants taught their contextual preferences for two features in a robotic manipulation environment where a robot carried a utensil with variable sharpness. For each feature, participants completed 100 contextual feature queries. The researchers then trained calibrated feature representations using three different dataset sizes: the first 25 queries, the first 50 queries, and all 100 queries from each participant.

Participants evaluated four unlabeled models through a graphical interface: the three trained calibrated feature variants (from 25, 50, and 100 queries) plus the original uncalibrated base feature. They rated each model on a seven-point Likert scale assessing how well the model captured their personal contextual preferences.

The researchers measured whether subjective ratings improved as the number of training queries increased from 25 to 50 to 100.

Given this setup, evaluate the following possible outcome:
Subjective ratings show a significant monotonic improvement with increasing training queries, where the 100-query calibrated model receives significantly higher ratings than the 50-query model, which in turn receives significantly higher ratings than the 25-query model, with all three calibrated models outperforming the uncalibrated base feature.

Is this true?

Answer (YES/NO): NO